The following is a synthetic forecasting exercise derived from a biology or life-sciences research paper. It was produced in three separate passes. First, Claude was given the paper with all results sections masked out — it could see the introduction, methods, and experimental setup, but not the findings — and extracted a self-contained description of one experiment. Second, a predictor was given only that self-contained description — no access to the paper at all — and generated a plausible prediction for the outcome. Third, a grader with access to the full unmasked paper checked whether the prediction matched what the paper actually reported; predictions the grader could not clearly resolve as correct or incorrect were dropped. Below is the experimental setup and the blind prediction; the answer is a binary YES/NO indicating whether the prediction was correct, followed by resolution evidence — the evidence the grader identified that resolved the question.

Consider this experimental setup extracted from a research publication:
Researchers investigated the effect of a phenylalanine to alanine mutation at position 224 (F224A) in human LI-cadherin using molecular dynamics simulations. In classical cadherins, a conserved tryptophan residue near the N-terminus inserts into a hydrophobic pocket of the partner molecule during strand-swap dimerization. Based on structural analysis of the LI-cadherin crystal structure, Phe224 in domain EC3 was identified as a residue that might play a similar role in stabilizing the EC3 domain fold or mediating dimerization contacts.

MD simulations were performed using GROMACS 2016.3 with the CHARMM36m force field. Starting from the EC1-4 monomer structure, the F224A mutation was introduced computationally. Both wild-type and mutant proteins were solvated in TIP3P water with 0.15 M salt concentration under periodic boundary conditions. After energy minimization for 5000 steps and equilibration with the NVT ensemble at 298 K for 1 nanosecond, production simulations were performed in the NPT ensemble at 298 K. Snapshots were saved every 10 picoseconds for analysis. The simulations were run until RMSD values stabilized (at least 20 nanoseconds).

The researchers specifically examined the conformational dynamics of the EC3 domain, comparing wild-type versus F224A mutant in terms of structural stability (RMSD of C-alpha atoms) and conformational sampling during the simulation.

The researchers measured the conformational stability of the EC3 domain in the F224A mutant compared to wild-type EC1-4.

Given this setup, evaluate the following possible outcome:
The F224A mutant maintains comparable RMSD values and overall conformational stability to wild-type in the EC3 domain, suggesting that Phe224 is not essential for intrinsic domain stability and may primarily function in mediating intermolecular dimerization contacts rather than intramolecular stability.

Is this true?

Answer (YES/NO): NO